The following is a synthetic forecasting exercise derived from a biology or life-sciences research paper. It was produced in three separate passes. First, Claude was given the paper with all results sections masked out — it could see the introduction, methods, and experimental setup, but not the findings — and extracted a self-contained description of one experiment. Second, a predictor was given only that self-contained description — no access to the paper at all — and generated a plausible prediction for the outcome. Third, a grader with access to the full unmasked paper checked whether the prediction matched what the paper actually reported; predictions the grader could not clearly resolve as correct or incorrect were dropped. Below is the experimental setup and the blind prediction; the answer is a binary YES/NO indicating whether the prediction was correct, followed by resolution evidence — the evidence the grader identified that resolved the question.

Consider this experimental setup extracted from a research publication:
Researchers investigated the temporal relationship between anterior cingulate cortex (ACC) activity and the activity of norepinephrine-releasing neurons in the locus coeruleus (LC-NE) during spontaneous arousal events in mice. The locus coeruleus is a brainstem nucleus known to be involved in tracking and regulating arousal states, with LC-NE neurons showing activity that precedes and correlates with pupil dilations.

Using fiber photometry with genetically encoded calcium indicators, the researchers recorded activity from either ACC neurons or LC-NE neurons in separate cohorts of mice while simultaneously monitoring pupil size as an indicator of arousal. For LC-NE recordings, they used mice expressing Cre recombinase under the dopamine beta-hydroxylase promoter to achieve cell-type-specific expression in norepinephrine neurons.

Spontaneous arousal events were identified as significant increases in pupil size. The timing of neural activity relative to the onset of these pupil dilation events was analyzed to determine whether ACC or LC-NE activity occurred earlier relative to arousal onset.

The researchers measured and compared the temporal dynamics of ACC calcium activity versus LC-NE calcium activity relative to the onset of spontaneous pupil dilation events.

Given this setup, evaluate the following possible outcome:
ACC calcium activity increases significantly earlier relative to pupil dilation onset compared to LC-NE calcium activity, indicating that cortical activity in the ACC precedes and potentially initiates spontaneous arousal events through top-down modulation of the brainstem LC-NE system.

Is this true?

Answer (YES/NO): NO